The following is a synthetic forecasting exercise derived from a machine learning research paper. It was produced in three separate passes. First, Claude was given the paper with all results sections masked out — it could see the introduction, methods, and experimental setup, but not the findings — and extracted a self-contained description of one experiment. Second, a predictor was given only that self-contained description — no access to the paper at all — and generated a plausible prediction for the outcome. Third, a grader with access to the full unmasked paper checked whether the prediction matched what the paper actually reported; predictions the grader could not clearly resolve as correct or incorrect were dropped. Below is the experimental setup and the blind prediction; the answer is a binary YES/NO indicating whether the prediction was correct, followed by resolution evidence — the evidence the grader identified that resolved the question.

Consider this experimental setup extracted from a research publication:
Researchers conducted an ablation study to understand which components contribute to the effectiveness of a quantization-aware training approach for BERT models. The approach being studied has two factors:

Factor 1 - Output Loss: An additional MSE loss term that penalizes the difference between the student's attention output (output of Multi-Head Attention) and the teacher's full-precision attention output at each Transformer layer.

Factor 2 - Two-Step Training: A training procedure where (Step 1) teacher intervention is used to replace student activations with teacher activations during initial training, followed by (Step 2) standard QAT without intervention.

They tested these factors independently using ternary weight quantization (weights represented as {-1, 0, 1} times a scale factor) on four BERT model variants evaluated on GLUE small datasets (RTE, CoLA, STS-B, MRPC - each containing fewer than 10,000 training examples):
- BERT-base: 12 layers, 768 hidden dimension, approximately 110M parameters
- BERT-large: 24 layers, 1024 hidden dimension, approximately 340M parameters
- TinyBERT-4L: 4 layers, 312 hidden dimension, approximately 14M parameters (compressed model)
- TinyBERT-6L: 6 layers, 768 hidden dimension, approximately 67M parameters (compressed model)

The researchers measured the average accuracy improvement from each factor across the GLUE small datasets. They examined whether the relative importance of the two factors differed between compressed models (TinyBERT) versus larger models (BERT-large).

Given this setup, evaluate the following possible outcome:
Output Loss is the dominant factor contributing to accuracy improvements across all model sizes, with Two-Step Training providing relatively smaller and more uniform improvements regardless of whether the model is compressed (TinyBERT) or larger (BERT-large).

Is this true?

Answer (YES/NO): NO